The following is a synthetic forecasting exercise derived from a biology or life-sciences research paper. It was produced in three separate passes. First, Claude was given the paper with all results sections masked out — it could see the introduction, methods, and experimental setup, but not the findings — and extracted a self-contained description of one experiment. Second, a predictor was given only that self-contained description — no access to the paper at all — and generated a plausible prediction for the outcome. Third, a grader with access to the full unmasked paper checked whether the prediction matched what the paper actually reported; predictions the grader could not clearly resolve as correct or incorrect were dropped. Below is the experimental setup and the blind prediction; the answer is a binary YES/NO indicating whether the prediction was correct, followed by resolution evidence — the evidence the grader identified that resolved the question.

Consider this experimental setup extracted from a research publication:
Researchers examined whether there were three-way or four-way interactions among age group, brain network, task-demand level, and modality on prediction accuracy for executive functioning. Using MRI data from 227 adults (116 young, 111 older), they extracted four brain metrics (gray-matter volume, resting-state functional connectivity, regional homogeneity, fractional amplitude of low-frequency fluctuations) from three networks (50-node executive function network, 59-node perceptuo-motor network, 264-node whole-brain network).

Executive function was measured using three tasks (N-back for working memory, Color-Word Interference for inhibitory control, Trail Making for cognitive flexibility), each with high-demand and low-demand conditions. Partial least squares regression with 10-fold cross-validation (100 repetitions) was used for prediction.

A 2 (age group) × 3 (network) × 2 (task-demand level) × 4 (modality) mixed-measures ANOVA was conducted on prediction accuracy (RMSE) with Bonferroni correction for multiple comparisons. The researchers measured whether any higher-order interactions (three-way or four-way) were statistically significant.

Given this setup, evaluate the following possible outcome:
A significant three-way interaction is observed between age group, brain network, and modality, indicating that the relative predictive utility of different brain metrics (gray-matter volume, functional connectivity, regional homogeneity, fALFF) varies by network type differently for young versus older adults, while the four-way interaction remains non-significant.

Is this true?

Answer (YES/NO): NO